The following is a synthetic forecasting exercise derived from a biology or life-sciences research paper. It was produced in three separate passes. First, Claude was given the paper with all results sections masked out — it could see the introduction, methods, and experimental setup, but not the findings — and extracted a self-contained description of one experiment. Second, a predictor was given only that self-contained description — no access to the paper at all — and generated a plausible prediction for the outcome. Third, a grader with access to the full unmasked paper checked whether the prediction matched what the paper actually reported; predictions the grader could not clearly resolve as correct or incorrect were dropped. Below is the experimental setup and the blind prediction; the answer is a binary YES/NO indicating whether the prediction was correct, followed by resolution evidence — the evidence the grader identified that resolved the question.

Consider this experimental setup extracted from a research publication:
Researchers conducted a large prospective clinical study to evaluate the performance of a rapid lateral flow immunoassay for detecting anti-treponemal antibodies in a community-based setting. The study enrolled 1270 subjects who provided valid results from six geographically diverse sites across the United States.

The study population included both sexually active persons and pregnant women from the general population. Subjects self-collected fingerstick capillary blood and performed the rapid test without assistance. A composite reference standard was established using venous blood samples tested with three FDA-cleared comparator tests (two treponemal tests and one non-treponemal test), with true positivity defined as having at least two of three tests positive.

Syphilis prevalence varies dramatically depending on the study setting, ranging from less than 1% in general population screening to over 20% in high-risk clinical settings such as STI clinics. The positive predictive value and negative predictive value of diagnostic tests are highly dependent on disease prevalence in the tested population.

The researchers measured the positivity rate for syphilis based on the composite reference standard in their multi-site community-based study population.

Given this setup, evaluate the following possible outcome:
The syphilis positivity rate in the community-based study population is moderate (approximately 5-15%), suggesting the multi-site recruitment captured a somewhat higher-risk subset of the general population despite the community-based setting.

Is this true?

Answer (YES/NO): YES